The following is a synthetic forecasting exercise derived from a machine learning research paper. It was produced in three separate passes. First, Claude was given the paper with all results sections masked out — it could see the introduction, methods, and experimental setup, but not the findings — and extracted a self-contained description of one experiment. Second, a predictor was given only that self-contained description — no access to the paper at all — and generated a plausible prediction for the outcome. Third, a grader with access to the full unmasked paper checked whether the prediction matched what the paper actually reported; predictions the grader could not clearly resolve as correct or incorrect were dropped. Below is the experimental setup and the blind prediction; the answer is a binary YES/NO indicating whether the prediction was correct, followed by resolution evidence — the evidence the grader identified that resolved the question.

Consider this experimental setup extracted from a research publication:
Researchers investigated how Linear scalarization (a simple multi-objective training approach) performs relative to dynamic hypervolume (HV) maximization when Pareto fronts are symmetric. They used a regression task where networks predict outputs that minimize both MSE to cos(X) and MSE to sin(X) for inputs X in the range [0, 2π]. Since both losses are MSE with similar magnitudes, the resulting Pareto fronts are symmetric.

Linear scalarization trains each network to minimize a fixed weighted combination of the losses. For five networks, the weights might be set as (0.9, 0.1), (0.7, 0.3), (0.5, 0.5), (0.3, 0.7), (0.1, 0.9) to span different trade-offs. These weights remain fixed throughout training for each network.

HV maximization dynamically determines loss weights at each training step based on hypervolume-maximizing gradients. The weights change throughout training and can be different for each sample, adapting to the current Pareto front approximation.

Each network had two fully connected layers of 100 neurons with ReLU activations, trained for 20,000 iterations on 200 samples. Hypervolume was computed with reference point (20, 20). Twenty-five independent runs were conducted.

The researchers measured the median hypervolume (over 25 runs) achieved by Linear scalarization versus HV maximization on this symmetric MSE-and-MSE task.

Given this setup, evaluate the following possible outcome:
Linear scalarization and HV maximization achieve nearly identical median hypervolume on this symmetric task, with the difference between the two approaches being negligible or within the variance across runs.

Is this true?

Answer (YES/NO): YES